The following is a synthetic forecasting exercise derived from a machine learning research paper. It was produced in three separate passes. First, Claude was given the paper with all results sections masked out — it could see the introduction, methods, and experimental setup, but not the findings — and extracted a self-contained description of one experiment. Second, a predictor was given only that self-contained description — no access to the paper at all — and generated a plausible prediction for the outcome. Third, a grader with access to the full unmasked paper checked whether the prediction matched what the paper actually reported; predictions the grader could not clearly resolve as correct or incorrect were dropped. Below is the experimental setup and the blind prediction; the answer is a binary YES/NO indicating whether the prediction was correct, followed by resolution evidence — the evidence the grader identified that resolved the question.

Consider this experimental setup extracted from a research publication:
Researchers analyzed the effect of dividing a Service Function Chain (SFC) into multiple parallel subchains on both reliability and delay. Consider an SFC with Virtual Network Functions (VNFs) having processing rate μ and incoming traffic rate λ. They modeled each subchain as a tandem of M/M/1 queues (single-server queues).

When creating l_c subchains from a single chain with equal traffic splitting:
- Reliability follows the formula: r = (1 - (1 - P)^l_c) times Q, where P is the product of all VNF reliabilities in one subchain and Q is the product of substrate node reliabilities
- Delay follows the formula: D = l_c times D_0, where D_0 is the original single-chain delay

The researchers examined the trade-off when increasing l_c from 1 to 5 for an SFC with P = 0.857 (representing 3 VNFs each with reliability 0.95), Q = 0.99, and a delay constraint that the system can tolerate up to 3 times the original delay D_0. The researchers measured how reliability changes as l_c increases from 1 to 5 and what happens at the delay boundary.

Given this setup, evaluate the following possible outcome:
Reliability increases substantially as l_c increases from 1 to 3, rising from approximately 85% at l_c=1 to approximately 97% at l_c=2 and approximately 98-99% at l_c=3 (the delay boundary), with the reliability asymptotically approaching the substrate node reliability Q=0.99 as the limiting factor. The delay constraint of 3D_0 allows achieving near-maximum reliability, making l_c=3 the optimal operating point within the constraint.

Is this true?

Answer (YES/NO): NO